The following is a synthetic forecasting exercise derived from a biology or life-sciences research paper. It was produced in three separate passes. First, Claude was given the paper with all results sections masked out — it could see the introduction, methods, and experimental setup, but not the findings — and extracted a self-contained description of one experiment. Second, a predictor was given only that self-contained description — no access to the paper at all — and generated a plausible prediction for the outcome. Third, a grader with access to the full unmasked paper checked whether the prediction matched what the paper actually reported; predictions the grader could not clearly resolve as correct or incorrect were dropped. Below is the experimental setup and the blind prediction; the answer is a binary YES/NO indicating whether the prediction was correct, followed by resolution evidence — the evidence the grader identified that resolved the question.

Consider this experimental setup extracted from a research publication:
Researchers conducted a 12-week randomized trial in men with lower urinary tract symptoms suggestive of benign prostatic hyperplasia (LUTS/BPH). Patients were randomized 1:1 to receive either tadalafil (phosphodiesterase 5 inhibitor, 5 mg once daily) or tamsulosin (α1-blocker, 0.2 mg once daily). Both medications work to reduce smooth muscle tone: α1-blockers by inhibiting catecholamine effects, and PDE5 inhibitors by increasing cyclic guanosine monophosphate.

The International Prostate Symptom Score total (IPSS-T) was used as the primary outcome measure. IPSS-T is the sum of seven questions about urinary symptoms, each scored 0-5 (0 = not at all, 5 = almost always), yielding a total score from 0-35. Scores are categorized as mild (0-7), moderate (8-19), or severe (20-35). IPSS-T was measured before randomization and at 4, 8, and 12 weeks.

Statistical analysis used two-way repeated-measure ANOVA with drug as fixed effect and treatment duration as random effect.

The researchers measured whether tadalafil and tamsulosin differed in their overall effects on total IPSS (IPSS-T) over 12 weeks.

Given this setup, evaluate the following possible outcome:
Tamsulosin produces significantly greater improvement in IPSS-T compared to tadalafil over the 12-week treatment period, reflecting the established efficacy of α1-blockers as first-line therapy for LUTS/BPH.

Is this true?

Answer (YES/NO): NO